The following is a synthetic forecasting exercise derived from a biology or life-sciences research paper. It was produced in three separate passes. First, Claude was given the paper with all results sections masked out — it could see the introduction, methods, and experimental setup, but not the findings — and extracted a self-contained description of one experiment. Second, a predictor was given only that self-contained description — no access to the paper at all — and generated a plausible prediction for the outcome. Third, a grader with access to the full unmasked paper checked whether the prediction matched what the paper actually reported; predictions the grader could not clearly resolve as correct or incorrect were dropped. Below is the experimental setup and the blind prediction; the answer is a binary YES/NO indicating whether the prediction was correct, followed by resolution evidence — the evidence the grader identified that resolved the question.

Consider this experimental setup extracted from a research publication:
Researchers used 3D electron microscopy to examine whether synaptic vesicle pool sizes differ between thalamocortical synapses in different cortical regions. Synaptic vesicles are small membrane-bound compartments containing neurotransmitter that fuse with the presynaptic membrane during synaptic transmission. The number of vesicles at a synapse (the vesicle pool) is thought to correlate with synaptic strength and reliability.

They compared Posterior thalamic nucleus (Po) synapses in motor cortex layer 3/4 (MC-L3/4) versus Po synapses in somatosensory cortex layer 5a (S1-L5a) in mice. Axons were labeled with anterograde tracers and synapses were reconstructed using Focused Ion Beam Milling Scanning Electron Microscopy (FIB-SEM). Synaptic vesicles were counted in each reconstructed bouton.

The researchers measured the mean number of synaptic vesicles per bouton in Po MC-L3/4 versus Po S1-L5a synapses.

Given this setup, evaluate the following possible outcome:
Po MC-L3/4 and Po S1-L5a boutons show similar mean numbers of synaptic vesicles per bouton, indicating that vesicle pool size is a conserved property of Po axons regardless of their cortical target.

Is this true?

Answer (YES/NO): NO